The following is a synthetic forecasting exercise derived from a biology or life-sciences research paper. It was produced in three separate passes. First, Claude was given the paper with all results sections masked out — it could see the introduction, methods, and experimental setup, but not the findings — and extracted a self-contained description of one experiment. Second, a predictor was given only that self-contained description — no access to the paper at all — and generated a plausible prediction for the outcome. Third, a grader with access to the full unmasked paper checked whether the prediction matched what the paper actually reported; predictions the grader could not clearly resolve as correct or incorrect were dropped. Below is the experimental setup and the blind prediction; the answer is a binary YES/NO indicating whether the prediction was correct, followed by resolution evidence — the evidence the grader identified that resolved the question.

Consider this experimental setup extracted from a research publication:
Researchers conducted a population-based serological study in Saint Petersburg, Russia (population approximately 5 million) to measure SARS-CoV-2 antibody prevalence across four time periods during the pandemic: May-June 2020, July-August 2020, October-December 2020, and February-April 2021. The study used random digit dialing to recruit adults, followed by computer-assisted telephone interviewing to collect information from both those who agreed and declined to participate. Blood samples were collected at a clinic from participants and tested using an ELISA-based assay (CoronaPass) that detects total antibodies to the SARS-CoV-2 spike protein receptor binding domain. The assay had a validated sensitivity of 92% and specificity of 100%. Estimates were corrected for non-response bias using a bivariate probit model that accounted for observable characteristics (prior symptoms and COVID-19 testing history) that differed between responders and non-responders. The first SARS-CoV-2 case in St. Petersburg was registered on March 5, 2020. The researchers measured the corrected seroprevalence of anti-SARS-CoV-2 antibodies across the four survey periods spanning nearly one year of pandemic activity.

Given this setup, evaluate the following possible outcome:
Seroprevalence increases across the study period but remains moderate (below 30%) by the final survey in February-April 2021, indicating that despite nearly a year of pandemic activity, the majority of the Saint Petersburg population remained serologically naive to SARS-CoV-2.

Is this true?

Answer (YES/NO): NO